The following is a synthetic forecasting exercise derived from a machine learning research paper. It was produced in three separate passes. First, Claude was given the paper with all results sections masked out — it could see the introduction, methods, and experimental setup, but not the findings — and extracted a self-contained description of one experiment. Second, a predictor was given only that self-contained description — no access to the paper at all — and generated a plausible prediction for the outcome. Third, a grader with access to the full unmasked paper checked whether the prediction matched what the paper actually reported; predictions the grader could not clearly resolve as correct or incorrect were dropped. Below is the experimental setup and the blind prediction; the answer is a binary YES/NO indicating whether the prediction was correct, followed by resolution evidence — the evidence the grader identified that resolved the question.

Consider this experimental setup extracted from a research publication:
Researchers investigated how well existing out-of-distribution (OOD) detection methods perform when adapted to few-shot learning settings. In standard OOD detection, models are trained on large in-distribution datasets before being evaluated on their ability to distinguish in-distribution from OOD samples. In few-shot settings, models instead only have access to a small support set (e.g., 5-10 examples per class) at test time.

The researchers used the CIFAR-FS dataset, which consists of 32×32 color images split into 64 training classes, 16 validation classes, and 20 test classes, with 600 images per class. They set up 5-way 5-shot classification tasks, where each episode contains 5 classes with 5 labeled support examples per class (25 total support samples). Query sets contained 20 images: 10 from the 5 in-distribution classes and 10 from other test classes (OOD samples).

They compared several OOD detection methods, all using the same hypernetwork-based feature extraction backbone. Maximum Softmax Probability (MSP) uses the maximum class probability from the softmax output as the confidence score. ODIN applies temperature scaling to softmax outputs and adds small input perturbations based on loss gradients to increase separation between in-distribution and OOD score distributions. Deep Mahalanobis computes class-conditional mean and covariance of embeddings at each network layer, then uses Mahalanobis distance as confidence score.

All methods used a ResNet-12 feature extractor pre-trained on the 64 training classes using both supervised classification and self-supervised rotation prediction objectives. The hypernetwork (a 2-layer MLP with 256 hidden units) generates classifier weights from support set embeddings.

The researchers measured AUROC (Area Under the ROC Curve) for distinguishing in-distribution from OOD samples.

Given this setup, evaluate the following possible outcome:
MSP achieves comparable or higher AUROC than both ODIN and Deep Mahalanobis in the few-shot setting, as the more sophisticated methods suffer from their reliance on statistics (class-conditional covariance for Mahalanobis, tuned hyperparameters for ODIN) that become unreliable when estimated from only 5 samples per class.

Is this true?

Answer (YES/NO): YES